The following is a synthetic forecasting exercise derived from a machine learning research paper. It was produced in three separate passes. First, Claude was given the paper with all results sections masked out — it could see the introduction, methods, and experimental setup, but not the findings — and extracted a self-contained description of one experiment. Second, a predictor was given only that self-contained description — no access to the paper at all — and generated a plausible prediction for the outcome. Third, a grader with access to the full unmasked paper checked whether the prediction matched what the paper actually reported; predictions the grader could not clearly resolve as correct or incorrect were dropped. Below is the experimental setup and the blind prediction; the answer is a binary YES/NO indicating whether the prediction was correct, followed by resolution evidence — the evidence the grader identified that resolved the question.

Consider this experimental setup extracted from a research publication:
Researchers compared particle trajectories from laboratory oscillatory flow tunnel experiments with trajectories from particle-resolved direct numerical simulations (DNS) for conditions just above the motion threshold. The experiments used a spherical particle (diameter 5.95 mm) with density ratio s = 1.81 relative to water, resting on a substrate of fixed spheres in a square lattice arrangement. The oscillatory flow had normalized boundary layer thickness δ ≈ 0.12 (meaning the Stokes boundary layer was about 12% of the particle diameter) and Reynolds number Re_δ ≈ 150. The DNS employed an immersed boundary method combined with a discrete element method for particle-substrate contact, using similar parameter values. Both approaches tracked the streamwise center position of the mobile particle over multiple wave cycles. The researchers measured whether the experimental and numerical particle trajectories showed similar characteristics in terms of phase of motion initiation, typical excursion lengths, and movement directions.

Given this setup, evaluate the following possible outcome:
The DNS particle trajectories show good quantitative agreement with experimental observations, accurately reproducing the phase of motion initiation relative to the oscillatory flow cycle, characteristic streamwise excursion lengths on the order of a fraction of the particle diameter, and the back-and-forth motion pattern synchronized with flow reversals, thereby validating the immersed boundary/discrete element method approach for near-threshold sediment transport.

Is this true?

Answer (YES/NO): YES